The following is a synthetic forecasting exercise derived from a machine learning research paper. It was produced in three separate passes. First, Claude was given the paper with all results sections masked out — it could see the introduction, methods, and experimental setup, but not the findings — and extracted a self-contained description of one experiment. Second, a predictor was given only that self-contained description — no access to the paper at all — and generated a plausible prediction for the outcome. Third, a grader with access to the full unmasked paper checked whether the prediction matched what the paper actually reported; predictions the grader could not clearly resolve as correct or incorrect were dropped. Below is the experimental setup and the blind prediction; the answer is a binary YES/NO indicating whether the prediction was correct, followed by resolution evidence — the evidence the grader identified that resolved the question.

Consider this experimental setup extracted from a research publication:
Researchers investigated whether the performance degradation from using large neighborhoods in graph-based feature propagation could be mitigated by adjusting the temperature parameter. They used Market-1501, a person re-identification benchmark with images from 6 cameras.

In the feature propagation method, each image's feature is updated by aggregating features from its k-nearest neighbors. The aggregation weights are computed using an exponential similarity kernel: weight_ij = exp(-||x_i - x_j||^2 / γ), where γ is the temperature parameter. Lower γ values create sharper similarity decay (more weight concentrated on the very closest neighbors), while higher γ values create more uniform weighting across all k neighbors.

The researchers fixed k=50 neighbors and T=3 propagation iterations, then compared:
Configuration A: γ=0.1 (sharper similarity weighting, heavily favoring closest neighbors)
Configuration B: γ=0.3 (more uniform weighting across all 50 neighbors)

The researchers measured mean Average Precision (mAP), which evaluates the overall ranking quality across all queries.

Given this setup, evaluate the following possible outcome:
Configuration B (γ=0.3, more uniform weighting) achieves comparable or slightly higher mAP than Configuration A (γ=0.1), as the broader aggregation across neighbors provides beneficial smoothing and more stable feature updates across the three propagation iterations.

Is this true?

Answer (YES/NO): NO